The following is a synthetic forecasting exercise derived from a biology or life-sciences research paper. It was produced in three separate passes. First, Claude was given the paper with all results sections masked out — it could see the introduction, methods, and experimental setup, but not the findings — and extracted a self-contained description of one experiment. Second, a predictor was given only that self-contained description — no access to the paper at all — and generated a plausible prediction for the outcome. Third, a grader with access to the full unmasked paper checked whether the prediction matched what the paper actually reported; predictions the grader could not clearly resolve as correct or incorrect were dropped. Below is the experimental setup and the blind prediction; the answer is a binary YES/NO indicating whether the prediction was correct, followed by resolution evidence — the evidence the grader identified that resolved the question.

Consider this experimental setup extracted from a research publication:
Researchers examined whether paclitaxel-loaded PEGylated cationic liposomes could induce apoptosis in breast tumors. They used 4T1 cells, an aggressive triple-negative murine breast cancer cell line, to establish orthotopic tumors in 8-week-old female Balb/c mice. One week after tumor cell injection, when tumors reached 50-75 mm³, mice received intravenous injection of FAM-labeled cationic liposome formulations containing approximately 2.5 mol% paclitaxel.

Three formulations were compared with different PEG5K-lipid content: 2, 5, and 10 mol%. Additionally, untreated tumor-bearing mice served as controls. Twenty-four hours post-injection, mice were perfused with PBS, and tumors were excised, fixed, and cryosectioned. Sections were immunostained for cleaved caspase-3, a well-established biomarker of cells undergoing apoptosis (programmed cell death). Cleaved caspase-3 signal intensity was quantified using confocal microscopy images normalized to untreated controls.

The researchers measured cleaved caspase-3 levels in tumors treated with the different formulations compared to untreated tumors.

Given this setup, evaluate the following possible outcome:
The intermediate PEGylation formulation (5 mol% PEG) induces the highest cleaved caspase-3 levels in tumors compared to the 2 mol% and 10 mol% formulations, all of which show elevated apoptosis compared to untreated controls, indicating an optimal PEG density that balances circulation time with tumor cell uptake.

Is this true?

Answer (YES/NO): NO